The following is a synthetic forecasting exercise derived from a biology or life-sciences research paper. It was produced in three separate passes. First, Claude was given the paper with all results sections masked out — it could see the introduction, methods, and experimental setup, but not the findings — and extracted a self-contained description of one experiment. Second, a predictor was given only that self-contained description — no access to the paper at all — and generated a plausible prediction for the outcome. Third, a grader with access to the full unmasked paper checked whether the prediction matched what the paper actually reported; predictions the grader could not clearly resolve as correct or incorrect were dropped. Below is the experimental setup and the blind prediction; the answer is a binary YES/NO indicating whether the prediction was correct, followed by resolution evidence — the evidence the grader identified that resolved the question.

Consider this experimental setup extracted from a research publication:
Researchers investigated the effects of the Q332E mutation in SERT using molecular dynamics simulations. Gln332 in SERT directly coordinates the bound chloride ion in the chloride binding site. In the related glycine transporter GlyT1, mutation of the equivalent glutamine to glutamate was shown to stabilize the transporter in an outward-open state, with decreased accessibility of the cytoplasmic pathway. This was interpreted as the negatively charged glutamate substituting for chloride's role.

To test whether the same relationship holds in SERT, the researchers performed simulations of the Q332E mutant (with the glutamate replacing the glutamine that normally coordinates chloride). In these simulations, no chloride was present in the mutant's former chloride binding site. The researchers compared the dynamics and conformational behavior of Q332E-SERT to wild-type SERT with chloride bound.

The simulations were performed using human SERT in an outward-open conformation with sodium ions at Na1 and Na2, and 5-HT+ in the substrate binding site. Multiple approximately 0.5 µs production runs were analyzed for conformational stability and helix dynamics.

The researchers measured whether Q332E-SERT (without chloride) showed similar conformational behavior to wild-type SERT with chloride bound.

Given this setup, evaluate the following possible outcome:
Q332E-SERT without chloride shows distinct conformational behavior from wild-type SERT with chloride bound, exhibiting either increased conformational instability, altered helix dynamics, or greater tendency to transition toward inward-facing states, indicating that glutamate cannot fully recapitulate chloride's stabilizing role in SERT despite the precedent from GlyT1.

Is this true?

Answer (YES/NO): YES